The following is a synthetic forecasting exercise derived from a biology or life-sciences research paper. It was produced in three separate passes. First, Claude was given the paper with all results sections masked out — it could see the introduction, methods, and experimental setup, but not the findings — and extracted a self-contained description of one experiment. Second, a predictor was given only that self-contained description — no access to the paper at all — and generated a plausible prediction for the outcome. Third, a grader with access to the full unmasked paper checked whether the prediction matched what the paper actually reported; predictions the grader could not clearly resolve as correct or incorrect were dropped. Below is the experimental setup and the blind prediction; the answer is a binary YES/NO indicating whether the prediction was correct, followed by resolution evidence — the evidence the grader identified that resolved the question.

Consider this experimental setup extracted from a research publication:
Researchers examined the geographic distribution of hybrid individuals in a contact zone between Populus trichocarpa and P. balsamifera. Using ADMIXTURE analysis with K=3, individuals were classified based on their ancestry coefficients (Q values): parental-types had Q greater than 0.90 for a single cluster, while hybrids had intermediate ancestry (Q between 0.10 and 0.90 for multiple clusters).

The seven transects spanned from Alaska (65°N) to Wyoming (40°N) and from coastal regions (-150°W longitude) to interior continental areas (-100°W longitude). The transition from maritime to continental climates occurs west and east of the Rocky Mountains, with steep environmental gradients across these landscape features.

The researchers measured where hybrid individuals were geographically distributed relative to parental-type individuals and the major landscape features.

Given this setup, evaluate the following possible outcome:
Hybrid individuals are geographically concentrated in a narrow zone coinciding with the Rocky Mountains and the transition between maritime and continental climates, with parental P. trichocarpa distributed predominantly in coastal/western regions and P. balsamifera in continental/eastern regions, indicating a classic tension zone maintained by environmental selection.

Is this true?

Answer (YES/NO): NO